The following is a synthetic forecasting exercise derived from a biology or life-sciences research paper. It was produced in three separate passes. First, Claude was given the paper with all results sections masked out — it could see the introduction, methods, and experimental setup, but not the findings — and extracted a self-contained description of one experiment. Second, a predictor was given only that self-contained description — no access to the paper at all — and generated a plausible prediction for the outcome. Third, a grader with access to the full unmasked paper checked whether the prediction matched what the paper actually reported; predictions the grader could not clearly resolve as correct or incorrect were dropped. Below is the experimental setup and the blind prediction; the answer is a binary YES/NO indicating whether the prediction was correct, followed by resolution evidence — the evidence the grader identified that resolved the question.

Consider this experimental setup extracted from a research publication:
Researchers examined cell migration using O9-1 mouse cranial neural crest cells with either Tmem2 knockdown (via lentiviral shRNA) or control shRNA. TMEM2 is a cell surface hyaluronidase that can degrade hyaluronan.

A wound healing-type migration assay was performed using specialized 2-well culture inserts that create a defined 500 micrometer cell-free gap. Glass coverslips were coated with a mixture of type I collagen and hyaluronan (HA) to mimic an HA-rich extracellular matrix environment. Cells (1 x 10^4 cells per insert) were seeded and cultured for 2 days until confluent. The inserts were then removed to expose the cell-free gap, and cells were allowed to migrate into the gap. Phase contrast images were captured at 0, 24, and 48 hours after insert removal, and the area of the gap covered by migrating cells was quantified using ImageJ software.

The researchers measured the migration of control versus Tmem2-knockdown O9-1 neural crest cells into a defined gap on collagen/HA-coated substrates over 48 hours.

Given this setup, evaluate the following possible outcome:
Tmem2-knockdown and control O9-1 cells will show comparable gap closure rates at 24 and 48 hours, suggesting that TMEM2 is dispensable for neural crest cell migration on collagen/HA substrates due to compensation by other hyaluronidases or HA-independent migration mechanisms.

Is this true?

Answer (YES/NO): NO